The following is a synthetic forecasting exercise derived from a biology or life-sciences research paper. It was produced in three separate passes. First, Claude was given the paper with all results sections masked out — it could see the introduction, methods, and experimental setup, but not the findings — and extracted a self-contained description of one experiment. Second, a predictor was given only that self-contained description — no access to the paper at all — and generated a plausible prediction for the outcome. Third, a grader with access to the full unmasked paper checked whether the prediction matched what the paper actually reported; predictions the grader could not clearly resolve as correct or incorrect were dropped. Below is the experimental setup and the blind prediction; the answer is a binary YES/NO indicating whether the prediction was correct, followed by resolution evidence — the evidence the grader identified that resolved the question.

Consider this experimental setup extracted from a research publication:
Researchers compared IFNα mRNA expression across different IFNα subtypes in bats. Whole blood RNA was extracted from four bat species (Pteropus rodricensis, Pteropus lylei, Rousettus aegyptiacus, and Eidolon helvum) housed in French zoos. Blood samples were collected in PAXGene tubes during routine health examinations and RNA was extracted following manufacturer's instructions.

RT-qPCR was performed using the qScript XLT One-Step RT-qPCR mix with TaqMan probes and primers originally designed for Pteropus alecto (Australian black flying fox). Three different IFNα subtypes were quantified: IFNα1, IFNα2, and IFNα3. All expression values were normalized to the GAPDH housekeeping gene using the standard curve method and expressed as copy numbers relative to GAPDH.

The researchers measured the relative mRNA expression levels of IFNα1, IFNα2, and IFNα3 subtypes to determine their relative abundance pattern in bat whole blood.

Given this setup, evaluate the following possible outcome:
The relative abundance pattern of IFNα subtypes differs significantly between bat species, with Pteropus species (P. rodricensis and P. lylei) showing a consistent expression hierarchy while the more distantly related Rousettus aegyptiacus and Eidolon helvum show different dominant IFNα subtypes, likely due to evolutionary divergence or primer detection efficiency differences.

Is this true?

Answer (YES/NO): NO